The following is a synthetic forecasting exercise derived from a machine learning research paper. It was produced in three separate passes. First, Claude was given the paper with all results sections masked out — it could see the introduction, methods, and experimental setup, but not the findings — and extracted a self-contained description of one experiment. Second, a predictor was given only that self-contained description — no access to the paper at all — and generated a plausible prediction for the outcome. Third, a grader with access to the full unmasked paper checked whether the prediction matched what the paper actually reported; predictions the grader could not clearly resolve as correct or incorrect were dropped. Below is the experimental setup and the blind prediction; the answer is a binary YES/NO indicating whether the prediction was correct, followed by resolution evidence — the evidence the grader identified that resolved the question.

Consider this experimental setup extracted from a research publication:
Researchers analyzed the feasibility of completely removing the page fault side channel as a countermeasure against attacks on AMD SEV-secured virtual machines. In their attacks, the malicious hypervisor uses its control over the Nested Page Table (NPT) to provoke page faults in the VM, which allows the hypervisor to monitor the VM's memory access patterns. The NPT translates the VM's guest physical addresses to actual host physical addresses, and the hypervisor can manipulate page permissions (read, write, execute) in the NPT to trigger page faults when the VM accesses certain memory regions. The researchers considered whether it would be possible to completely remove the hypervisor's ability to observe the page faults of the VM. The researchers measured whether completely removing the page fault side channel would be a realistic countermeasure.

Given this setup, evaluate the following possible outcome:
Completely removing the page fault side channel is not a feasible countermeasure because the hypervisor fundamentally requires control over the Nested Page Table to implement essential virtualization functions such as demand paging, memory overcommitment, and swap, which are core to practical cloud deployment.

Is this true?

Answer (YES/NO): NO